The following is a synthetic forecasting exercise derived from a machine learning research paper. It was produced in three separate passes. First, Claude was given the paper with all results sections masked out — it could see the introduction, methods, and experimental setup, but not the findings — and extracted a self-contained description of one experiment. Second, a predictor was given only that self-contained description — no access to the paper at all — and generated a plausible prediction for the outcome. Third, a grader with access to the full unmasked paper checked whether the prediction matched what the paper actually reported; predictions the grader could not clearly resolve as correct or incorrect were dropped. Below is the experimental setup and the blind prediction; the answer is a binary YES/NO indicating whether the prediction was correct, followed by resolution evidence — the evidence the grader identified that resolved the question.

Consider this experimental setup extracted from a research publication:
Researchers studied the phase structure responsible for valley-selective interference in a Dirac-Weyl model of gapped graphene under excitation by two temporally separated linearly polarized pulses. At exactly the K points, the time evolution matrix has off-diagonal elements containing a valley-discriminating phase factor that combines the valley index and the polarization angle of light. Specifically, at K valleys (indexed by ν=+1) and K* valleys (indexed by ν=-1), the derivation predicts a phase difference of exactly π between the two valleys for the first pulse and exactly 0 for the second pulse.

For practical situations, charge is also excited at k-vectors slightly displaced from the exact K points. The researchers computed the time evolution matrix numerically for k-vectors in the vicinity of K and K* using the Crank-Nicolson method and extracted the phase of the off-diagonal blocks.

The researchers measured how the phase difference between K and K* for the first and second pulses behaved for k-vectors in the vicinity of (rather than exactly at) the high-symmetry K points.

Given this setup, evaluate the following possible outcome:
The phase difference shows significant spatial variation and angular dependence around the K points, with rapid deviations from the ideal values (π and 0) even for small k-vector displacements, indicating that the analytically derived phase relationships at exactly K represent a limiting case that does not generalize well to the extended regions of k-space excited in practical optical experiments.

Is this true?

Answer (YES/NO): NO